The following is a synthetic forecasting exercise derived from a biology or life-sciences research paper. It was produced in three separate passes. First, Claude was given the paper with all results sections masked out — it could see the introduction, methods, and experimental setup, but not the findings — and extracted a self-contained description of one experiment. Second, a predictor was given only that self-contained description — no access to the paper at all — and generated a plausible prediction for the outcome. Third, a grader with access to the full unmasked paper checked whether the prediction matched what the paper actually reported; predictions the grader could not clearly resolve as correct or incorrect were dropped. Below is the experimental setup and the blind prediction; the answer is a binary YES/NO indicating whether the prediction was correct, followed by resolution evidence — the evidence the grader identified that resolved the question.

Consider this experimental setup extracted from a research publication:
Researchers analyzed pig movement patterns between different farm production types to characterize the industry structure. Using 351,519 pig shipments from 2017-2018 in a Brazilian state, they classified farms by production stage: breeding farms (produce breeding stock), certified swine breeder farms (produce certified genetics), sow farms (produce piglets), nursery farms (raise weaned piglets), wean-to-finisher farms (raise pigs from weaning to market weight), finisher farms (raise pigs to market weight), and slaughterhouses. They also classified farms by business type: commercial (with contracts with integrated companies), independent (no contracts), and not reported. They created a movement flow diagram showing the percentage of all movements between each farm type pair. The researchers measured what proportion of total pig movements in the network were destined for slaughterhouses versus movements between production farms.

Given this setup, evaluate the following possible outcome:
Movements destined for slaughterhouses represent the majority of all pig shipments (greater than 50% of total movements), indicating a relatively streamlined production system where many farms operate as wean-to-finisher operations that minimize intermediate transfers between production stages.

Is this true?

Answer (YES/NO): NO